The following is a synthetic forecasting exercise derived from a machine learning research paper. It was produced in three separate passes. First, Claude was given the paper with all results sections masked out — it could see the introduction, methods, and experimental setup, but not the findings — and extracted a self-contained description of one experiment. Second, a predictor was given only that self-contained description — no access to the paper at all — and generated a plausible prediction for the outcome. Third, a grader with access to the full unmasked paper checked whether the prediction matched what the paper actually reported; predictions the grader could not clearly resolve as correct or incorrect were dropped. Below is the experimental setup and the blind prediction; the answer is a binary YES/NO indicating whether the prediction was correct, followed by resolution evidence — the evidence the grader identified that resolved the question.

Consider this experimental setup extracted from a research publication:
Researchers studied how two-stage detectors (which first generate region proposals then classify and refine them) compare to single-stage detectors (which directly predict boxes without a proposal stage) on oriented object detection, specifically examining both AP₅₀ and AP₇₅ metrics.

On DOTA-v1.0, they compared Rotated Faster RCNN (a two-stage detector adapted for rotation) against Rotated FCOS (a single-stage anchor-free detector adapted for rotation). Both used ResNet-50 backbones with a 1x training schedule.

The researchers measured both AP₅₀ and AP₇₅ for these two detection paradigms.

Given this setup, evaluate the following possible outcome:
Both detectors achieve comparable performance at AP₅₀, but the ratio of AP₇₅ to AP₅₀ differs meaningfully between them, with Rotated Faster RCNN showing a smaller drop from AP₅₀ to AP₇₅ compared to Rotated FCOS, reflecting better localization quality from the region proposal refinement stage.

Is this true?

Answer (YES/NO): YES